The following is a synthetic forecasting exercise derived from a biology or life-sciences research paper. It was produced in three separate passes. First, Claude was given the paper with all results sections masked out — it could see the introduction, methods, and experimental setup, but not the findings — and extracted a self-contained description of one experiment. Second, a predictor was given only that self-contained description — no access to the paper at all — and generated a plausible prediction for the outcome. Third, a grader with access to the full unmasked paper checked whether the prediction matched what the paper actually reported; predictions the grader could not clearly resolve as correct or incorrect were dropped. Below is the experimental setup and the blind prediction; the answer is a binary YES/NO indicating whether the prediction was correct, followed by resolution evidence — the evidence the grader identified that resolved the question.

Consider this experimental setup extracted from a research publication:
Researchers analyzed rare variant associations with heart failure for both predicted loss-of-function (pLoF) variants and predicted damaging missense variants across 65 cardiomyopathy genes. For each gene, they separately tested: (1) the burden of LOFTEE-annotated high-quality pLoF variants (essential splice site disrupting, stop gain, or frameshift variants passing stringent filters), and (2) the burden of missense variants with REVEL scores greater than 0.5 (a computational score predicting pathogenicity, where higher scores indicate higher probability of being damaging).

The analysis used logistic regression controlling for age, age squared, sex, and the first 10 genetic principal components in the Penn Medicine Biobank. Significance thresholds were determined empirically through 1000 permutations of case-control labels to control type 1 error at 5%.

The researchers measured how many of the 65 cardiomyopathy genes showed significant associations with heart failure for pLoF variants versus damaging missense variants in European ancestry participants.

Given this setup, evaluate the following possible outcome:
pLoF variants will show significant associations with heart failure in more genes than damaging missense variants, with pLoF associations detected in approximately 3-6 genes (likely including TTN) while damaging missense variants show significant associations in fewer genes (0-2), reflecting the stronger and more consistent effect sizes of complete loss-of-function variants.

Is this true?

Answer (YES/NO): YES